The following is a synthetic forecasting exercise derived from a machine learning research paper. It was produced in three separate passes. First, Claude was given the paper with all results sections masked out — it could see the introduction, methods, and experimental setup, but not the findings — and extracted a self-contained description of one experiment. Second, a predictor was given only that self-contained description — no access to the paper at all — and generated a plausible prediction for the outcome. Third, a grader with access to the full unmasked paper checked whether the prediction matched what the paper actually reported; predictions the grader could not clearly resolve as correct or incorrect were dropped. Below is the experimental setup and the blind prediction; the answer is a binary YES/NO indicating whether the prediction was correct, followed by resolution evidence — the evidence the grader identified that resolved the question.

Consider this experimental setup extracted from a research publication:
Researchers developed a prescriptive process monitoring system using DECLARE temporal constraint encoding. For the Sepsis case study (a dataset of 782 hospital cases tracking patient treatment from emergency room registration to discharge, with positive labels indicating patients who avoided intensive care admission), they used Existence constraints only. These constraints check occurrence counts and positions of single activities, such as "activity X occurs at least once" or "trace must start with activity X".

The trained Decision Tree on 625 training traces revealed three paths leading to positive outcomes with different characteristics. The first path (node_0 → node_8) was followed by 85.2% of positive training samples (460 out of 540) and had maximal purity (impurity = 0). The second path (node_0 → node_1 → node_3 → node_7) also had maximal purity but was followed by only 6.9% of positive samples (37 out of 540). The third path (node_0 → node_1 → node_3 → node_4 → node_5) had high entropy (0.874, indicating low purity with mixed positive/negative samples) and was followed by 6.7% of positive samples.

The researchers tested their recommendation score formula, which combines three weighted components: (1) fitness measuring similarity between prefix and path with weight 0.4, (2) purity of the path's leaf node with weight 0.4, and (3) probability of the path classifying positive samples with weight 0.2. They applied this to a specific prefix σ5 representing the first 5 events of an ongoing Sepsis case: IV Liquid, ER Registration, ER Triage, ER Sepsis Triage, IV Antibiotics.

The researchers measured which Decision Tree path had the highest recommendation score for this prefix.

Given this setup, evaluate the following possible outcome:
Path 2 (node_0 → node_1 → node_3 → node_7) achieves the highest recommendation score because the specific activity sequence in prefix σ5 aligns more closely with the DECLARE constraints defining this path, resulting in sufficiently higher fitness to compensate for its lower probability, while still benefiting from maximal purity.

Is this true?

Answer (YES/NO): NO